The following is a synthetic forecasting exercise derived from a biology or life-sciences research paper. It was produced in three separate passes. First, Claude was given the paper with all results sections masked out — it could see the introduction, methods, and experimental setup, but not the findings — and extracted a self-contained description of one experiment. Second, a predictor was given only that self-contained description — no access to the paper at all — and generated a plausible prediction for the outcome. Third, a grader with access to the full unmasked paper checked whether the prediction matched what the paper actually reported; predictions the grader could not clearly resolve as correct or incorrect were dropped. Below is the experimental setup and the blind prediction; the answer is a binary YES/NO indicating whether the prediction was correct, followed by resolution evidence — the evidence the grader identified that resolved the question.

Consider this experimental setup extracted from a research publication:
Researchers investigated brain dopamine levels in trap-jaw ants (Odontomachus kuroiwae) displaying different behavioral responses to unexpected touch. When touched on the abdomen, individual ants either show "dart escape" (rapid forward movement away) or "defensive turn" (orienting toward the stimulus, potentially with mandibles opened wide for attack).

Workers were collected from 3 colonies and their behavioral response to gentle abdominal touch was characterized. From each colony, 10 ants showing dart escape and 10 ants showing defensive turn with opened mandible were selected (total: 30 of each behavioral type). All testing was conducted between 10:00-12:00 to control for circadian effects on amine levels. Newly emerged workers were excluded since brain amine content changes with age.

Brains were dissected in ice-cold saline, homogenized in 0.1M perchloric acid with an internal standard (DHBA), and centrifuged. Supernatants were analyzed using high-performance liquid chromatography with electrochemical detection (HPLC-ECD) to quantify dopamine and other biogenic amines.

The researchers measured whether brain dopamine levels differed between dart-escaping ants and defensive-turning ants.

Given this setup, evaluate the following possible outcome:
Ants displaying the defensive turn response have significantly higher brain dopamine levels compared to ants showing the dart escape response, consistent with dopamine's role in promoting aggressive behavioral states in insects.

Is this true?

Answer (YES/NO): YES